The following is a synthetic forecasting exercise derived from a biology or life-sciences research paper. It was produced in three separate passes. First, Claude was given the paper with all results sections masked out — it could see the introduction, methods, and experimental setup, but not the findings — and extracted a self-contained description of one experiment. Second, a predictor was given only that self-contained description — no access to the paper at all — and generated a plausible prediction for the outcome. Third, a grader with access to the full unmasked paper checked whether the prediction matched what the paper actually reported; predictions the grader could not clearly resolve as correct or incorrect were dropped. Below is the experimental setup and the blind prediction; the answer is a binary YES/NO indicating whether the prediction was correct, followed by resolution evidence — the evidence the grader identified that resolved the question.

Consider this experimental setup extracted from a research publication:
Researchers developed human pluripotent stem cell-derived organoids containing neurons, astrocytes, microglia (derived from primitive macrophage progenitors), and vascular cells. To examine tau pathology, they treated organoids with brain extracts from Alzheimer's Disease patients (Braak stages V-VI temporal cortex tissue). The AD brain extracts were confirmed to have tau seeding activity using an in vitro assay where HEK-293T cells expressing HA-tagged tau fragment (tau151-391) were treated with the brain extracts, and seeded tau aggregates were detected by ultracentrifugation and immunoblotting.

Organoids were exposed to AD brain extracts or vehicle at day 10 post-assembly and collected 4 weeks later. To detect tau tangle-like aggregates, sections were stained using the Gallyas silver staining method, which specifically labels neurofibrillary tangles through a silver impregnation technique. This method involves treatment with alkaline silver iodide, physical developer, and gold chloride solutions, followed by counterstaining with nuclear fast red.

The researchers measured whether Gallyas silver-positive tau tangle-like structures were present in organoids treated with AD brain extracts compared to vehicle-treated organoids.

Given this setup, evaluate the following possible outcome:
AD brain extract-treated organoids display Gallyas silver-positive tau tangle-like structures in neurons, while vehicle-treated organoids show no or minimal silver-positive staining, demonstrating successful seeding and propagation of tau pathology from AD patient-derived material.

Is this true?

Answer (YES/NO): YES